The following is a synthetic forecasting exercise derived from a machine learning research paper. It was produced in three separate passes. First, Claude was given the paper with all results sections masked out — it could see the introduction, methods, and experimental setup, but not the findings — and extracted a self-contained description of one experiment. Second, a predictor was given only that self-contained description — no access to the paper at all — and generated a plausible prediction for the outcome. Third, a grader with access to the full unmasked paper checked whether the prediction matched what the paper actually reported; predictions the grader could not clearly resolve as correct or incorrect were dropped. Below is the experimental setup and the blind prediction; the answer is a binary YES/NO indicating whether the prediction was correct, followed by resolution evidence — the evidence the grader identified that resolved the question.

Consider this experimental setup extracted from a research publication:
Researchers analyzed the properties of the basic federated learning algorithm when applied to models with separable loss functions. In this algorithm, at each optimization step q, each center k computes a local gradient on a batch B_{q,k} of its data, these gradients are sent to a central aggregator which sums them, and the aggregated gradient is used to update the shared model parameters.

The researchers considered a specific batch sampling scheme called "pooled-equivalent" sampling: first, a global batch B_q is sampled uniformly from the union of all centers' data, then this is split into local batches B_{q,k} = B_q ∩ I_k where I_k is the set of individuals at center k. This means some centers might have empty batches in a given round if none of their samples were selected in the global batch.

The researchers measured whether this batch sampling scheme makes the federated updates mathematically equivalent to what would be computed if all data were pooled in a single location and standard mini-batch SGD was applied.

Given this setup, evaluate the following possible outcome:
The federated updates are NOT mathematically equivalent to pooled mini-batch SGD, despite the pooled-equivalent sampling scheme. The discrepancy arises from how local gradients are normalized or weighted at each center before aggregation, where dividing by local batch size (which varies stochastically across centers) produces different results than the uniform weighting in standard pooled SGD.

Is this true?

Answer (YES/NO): NO